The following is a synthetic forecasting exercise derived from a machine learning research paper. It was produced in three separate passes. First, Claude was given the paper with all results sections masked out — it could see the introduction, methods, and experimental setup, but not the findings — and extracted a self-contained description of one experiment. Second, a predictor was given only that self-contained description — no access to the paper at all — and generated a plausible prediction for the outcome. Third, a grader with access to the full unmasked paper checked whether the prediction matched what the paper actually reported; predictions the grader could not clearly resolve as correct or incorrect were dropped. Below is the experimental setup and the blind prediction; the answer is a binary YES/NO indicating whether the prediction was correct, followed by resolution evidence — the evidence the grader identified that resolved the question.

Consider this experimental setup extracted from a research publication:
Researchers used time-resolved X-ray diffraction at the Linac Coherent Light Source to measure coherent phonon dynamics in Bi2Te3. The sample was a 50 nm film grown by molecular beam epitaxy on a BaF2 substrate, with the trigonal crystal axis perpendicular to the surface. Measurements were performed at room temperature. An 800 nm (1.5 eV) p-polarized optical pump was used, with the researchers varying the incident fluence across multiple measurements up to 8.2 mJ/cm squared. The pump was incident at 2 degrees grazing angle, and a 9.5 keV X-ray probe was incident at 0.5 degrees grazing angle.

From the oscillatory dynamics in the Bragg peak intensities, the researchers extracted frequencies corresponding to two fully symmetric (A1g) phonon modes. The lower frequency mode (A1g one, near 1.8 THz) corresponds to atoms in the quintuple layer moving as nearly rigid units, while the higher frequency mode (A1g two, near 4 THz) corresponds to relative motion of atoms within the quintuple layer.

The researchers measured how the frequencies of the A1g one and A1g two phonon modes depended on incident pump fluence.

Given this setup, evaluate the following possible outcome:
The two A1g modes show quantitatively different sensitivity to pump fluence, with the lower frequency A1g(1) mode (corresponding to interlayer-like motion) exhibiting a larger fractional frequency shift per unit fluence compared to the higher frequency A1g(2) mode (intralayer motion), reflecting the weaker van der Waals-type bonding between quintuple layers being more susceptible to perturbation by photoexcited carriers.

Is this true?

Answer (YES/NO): NO